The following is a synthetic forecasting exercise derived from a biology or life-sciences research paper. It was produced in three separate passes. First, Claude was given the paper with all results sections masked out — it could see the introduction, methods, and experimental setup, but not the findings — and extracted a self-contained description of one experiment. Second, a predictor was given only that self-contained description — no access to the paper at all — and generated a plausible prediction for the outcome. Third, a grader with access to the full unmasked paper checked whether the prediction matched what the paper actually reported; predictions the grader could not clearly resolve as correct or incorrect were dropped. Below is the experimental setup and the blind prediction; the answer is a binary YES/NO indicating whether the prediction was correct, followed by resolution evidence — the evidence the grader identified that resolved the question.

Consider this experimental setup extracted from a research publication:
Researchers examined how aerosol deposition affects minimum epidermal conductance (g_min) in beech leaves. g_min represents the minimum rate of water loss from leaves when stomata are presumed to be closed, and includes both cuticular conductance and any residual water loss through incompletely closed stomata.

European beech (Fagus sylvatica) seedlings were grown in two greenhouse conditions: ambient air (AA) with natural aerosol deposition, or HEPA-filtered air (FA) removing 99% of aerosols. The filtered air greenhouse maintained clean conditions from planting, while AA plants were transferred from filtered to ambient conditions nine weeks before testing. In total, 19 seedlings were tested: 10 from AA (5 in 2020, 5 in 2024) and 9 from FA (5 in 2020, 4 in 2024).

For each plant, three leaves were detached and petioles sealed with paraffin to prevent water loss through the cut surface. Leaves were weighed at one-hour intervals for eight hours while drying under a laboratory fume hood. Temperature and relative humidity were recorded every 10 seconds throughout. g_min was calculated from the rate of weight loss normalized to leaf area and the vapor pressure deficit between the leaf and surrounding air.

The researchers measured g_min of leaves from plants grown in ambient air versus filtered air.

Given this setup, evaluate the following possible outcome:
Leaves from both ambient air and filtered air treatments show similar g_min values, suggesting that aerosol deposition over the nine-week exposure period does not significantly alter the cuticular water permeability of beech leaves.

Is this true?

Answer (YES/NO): NO